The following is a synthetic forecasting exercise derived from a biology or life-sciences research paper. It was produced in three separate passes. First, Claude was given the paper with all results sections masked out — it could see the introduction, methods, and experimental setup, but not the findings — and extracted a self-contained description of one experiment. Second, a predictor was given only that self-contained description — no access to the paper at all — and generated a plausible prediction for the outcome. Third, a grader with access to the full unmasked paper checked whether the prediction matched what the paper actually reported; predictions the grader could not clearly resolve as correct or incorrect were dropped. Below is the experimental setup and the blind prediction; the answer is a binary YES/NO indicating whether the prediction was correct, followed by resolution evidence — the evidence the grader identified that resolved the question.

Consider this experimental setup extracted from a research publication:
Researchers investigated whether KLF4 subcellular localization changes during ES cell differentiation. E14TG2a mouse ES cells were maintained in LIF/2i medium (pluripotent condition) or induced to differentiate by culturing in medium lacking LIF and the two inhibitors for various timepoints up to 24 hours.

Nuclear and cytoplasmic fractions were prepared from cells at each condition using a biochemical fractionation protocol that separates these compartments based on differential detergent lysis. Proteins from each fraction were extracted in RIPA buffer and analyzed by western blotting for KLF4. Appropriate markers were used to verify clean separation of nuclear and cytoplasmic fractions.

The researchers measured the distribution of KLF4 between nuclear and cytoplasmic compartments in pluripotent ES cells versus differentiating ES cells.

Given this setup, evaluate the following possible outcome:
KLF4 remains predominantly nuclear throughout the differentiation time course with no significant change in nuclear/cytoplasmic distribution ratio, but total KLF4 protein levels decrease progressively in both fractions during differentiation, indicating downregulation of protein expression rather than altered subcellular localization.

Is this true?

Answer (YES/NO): NO